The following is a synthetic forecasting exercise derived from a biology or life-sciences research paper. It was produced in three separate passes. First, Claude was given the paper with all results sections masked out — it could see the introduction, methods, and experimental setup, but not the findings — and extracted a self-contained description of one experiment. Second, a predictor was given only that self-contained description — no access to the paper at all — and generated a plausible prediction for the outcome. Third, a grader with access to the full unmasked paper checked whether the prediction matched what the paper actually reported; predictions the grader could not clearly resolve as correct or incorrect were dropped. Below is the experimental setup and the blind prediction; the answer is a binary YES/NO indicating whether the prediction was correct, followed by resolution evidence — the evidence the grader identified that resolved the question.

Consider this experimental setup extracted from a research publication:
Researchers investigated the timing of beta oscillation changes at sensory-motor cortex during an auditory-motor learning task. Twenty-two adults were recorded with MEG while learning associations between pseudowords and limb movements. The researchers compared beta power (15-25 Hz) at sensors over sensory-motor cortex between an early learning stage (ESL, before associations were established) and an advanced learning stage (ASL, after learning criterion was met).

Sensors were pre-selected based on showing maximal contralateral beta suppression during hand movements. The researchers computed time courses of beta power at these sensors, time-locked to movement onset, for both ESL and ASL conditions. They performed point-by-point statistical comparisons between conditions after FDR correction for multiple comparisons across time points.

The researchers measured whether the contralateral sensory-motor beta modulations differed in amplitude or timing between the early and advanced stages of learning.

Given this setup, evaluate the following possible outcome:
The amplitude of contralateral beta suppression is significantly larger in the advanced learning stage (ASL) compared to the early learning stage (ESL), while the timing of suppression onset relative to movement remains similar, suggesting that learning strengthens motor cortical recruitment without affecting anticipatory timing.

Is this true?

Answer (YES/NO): NO